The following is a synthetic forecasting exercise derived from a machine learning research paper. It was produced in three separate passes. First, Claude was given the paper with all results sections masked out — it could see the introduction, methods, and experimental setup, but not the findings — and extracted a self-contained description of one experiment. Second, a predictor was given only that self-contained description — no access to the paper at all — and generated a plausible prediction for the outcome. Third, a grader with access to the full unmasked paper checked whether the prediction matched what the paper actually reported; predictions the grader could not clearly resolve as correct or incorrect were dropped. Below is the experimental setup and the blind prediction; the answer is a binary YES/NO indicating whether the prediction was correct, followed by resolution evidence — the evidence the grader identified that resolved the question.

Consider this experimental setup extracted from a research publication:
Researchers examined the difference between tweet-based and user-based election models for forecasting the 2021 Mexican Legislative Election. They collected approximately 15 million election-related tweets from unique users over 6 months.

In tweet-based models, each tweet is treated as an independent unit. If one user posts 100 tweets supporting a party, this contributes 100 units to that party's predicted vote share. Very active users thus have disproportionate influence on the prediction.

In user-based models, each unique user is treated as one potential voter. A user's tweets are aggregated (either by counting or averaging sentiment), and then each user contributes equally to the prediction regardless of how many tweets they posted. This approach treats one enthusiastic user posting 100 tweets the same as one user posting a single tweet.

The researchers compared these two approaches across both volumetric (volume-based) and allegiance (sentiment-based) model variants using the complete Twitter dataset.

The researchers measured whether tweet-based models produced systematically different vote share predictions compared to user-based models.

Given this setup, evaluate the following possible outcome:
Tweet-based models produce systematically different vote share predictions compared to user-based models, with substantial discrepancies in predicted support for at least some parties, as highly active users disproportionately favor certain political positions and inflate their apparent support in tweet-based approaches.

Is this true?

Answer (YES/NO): YES